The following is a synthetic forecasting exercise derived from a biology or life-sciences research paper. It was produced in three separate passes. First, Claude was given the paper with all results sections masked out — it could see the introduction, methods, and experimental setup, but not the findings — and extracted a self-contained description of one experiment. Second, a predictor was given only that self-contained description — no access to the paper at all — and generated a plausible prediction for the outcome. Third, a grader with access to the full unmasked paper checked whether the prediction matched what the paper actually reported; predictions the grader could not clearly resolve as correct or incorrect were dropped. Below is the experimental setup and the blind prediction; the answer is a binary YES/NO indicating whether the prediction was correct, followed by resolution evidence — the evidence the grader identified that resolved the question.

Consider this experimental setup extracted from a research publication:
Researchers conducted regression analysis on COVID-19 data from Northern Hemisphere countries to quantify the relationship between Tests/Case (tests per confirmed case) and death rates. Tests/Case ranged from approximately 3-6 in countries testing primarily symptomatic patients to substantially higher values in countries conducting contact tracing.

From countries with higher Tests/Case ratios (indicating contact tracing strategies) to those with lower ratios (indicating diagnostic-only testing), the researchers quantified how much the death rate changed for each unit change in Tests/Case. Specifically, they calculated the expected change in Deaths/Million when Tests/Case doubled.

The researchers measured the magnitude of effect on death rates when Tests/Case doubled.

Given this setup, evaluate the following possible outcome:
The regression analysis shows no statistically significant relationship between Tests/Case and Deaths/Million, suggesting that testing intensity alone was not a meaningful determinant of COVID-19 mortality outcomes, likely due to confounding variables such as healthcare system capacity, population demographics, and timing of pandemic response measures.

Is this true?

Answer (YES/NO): NO